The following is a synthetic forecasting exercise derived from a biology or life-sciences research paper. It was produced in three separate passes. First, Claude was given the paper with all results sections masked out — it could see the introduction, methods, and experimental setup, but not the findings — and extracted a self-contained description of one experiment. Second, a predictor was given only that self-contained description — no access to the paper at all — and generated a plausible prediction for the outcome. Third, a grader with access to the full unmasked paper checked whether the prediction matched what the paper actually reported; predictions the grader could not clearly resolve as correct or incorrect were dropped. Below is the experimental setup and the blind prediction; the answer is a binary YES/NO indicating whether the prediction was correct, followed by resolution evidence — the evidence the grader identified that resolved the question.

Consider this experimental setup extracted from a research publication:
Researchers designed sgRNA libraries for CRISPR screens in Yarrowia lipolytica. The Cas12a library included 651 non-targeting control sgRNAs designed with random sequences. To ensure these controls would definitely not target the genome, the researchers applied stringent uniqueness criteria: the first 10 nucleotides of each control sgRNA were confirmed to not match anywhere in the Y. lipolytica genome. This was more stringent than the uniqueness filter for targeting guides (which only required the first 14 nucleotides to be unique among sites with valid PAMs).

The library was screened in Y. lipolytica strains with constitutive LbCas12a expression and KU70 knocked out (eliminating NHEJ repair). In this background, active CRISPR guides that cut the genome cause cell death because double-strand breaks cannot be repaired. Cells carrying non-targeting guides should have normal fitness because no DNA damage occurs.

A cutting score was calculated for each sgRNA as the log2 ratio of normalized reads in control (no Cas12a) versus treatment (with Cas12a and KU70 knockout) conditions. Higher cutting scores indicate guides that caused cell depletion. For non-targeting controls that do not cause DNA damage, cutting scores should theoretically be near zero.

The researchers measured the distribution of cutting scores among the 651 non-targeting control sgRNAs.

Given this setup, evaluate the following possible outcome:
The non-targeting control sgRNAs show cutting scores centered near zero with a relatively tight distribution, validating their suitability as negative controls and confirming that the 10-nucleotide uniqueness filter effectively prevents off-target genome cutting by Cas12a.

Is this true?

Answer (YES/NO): NO